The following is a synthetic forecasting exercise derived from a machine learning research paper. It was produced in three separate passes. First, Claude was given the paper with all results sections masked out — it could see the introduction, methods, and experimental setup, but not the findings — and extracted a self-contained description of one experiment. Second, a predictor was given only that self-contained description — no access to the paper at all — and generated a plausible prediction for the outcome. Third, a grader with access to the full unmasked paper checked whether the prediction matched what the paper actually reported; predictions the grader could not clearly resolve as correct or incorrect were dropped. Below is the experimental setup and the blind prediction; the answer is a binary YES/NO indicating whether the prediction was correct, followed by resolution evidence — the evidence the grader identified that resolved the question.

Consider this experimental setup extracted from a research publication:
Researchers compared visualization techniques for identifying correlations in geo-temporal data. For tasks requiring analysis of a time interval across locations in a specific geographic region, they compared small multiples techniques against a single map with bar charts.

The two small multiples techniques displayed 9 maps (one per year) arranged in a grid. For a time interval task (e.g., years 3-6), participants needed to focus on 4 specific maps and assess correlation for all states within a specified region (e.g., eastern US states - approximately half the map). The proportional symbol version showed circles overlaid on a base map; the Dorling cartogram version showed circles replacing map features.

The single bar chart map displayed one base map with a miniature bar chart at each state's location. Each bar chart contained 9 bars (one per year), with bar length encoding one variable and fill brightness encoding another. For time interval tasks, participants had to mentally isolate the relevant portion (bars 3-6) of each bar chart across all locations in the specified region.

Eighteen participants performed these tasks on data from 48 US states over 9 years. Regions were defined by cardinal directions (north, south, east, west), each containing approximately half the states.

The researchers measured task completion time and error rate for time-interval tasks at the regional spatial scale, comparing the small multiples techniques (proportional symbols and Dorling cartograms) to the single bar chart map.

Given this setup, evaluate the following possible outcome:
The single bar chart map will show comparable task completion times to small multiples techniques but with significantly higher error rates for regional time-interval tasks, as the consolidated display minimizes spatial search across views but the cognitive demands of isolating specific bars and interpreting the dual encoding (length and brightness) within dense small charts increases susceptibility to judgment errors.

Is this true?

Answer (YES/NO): NO